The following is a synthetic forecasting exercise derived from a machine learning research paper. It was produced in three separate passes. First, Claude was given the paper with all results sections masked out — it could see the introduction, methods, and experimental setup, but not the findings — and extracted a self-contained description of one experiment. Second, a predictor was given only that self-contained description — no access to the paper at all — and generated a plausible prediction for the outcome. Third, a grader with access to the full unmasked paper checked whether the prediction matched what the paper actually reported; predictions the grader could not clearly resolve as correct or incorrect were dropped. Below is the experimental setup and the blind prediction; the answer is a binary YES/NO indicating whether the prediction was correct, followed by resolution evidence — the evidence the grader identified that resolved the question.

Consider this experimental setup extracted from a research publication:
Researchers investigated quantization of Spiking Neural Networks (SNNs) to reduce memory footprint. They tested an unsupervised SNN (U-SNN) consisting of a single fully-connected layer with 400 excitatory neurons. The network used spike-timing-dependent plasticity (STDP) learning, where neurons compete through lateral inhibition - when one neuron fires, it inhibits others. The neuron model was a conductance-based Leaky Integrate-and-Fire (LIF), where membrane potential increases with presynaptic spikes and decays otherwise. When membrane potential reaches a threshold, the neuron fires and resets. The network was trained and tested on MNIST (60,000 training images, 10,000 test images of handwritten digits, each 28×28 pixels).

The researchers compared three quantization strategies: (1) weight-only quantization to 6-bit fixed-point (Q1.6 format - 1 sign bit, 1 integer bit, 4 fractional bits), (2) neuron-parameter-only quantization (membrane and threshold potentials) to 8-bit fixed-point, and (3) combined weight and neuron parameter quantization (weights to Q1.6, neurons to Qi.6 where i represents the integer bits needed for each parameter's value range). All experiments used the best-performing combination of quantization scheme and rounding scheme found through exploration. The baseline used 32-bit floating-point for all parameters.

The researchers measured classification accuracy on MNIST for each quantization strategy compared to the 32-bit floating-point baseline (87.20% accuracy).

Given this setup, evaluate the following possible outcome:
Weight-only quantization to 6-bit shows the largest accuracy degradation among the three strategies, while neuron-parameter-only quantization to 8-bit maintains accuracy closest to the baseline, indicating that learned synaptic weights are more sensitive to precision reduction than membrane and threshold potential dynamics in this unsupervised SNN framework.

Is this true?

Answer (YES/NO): YES